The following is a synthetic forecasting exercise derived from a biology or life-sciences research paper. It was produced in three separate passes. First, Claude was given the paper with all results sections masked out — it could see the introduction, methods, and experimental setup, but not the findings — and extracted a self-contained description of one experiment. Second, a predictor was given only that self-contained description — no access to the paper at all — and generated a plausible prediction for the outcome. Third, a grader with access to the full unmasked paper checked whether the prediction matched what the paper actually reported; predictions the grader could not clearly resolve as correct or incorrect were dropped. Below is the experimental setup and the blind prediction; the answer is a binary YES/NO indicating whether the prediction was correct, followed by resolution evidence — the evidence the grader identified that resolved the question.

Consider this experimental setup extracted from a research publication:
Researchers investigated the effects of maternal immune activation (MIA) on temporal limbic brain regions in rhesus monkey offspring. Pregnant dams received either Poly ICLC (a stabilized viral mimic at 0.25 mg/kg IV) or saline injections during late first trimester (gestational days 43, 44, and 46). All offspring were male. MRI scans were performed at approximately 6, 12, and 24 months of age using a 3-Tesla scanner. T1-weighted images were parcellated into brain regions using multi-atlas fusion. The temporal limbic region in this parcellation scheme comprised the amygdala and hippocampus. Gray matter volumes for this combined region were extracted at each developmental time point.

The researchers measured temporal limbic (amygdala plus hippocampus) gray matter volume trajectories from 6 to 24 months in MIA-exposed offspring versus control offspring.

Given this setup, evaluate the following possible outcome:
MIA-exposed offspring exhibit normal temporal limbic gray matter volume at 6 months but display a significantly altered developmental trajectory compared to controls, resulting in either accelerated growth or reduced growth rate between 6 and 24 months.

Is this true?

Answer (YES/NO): NO